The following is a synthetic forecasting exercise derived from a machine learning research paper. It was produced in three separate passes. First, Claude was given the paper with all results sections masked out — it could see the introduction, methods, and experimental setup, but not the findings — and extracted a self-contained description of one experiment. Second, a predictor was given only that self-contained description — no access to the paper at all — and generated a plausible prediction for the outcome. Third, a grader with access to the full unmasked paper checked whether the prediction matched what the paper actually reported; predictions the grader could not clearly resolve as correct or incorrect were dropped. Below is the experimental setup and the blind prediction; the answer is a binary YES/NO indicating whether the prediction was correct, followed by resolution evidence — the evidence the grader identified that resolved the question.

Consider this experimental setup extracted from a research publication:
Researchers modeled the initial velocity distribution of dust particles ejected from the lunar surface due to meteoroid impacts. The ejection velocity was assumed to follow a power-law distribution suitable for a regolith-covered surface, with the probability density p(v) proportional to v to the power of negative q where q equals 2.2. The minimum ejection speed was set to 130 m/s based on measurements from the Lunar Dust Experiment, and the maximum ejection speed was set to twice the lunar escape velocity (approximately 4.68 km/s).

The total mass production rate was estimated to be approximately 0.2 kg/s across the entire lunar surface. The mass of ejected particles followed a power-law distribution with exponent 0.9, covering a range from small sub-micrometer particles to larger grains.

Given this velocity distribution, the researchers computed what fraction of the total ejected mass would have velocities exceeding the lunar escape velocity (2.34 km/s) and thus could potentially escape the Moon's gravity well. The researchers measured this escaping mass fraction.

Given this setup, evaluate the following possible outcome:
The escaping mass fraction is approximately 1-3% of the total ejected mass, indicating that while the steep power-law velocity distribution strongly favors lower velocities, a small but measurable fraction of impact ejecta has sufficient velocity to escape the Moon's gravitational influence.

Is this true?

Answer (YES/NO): YES